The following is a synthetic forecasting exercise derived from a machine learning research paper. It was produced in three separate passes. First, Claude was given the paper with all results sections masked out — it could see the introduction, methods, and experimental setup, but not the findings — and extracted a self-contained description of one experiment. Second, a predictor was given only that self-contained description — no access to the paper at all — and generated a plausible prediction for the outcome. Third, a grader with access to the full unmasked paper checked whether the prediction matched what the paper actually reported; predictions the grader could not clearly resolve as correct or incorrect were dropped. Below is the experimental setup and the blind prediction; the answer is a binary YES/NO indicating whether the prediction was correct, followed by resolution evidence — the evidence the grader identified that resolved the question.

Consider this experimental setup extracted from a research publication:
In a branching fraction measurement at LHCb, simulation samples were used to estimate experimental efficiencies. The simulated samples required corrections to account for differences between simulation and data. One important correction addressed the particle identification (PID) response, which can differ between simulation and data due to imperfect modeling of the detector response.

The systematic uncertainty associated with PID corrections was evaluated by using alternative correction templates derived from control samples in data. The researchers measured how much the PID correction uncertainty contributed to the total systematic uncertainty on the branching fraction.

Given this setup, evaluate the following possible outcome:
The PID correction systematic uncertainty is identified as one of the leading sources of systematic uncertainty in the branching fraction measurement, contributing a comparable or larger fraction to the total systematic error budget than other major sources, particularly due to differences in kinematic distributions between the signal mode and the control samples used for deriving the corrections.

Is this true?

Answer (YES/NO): NO